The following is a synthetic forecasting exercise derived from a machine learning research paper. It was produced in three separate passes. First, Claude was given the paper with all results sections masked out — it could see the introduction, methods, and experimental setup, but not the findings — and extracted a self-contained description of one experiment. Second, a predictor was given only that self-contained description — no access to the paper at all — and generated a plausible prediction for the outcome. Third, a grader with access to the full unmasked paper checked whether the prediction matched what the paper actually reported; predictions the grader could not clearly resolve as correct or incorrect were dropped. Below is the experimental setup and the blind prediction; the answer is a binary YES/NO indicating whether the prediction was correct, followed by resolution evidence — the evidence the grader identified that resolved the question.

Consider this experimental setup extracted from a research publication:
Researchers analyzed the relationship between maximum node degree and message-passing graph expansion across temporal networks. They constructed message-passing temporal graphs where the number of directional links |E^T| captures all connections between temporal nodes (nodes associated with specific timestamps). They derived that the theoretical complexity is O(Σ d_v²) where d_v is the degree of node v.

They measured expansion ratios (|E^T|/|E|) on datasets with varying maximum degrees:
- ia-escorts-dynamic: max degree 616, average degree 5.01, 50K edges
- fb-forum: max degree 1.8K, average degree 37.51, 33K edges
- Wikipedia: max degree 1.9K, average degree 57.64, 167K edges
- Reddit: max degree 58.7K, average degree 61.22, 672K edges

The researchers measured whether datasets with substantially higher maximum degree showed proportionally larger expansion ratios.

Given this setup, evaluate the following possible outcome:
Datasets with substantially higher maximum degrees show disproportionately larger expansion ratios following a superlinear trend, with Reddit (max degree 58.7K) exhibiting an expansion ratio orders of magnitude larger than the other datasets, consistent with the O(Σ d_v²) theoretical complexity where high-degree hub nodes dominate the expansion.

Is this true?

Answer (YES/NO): NO